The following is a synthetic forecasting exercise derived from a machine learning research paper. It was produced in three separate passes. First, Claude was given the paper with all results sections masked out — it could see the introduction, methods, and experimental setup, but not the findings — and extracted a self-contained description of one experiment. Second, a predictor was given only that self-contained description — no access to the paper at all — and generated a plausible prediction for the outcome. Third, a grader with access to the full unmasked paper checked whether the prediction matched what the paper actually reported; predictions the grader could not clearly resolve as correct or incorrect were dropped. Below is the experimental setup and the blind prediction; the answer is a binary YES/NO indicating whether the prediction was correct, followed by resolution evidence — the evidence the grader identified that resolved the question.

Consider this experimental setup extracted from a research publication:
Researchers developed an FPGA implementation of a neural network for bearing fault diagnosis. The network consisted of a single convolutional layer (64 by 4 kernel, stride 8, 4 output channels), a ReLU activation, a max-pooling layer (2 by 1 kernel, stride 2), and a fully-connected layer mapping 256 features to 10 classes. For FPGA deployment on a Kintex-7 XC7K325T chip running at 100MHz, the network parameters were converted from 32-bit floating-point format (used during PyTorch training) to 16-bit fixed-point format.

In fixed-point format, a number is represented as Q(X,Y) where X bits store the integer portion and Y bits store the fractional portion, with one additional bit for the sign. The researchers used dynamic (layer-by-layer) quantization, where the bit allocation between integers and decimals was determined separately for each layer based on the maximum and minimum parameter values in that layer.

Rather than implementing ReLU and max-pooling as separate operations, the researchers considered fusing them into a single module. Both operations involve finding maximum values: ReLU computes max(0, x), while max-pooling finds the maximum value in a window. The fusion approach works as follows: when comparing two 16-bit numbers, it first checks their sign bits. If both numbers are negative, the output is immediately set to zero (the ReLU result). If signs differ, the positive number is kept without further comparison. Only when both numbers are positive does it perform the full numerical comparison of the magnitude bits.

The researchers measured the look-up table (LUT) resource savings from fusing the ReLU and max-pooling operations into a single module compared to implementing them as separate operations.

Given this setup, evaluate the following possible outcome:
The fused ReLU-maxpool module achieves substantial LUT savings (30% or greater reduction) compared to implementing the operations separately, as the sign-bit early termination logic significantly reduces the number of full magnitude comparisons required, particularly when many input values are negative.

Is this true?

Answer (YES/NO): YES